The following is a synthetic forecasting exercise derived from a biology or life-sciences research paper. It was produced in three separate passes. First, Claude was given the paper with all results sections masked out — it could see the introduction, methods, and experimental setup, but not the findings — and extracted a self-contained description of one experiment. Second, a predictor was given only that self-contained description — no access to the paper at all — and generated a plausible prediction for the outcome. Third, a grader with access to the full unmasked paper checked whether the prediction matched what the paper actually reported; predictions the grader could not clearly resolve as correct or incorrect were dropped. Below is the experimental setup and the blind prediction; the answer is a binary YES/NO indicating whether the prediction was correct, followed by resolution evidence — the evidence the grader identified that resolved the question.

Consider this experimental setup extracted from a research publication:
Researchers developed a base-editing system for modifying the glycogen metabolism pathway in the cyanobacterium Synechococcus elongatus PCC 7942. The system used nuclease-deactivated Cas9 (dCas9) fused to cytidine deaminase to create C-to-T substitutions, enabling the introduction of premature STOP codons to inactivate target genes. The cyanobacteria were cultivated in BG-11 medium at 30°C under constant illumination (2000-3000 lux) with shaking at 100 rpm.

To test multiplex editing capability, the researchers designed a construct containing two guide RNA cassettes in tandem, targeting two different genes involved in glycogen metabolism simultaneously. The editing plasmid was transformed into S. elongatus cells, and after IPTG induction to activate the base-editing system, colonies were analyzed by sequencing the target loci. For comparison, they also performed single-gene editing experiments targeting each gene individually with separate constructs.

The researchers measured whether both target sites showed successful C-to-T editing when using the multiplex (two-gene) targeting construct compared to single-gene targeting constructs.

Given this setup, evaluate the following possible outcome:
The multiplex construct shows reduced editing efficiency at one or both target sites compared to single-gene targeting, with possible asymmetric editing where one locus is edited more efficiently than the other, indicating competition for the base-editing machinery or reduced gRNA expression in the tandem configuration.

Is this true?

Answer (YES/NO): NO